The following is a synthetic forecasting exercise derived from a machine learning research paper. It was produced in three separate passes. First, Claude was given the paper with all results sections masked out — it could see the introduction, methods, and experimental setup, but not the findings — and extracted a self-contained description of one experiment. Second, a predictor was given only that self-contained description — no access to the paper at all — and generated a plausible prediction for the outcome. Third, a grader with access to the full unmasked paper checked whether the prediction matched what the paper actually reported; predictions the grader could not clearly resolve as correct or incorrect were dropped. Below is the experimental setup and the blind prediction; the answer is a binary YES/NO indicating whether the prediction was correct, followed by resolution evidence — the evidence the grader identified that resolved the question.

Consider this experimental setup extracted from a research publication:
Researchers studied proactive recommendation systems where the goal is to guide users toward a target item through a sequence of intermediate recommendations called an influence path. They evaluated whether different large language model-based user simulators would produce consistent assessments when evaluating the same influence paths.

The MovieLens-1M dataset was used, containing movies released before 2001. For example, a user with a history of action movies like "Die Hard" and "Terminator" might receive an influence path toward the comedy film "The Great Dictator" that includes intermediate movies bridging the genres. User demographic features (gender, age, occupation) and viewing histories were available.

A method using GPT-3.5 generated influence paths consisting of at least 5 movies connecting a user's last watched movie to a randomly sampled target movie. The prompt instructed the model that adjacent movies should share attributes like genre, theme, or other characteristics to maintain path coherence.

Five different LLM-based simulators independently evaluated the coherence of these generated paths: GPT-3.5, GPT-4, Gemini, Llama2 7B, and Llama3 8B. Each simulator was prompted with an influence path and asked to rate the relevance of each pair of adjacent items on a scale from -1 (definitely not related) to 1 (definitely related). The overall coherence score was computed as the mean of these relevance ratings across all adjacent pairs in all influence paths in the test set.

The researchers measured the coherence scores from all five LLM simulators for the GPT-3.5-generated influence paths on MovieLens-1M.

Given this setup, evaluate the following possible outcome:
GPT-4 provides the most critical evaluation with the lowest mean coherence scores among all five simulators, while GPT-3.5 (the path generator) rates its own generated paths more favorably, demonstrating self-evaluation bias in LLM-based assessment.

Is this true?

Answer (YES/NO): NO